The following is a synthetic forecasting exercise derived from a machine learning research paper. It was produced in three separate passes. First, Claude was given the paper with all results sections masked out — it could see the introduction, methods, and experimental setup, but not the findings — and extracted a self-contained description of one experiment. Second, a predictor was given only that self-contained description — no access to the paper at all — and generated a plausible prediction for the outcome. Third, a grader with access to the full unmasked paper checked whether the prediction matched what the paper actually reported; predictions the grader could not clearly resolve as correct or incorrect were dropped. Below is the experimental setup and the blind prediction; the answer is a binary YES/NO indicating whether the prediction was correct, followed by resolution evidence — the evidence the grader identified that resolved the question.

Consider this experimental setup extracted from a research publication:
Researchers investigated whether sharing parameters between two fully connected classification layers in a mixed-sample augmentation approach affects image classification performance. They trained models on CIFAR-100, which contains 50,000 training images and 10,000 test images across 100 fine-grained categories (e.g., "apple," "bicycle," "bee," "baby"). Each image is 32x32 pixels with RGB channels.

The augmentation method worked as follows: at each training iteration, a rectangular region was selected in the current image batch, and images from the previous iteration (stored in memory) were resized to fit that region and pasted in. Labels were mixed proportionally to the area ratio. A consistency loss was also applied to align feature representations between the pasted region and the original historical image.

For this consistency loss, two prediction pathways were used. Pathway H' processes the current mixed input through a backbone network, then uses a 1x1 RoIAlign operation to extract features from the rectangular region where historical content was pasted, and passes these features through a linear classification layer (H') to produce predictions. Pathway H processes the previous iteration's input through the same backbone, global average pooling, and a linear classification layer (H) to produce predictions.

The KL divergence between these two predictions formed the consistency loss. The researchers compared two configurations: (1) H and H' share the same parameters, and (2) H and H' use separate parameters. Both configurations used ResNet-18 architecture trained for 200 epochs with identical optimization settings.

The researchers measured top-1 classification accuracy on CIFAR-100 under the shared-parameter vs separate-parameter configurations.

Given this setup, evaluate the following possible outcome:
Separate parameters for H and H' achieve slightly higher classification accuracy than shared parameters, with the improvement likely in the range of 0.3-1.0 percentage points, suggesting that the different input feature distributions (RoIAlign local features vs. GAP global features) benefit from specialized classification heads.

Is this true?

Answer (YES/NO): YES